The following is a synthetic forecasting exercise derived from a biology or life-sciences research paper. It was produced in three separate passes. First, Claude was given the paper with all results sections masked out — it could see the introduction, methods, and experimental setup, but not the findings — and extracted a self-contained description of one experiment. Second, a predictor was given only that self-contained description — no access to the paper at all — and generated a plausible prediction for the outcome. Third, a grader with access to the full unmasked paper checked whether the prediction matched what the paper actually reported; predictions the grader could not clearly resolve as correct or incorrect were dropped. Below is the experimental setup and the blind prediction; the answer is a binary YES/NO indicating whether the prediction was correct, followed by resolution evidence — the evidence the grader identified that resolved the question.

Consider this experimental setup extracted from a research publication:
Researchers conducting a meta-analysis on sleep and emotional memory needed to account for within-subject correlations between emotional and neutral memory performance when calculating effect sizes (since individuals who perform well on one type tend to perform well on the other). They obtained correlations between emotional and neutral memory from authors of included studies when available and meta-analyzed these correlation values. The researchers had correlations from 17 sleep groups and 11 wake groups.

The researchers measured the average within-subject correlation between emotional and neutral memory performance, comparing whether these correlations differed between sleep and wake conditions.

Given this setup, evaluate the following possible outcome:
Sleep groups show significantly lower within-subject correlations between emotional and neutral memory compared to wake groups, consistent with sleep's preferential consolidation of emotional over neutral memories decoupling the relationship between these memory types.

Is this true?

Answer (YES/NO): NO